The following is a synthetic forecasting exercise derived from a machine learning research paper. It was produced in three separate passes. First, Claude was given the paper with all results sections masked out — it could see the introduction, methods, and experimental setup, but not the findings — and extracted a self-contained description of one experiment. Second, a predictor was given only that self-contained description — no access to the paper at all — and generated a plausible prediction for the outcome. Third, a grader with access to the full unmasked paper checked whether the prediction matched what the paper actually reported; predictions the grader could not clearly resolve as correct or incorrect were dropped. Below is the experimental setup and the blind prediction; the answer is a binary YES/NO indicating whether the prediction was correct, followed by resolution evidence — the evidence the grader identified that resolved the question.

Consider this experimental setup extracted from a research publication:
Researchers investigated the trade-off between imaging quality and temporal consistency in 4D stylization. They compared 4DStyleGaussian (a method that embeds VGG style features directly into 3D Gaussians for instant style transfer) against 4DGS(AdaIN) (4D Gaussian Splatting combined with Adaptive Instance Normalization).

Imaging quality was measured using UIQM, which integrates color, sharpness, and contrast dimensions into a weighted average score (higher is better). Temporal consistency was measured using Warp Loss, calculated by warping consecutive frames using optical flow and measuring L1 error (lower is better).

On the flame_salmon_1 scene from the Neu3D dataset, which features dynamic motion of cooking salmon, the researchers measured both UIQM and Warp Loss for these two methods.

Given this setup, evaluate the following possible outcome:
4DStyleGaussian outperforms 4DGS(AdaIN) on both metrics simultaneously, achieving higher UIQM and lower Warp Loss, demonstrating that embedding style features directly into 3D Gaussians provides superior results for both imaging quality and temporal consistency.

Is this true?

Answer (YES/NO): NO